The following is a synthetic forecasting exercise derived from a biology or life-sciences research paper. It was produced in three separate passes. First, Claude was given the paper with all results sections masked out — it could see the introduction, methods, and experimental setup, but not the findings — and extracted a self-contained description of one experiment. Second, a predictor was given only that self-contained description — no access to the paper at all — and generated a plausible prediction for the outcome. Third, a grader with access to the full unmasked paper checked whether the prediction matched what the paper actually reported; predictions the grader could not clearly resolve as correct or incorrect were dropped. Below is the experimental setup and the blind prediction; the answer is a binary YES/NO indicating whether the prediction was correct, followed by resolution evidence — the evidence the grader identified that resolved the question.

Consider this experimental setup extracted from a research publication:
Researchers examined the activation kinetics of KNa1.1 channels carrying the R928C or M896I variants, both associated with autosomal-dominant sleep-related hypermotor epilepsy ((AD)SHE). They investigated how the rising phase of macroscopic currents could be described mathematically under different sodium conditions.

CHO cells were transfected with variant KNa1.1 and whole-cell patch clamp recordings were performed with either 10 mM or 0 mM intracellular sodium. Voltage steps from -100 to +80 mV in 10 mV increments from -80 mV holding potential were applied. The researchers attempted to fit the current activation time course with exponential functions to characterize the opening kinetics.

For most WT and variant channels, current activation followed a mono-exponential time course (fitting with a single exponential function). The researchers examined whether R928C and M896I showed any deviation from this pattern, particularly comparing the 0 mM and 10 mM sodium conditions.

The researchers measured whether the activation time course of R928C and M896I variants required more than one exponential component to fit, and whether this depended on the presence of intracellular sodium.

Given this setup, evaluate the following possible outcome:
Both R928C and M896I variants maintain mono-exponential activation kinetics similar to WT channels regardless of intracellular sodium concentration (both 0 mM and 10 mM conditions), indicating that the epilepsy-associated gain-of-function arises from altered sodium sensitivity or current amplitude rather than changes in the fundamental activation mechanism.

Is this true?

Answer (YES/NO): NO